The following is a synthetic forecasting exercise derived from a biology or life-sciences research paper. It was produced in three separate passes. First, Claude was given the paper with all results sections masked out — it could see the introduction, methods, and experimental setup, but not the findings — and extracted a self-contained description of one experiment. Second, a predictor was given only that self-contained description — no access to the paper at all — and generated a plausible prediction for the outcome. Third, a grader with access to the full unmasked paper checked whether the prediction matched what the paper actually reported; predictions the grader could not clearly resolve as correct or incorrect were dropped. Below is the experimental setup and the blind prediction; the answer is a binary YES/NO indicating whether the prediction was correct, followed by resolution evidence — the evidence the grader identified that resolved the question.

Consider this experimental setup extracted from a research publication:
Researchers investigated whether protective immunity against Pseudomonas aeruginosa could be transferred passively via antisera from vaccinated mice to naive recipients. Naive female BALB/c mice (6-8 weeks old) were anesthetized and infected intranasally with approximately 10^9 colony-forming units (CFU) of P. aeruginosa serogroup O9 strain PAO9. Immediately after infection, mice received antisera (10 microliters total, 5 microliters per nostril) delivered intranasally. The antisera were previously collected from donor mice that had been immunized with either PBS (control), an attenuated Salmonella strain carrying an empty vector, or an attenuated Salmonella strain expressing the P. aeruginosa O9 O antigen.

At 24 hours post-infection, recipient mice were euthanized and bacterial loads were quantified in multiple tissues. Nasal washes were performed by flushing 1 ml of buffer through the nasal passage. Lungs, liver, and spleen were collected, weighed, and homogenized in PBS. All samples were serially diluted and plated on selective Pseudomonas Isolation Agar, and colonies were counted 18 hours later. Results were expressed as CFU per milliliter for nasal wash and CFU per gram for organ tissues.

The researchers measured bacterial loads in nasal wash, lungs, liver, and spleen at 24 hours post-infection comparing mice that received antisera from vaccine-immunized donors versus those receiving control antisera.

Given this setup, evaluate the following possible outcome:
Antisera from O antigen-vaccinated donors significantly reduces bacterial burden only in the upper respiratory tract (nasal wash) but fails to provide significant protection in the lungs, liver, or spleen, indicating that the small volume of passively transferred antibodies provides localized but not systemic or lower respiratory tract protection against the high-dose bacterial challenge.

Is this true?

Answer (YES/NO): NO